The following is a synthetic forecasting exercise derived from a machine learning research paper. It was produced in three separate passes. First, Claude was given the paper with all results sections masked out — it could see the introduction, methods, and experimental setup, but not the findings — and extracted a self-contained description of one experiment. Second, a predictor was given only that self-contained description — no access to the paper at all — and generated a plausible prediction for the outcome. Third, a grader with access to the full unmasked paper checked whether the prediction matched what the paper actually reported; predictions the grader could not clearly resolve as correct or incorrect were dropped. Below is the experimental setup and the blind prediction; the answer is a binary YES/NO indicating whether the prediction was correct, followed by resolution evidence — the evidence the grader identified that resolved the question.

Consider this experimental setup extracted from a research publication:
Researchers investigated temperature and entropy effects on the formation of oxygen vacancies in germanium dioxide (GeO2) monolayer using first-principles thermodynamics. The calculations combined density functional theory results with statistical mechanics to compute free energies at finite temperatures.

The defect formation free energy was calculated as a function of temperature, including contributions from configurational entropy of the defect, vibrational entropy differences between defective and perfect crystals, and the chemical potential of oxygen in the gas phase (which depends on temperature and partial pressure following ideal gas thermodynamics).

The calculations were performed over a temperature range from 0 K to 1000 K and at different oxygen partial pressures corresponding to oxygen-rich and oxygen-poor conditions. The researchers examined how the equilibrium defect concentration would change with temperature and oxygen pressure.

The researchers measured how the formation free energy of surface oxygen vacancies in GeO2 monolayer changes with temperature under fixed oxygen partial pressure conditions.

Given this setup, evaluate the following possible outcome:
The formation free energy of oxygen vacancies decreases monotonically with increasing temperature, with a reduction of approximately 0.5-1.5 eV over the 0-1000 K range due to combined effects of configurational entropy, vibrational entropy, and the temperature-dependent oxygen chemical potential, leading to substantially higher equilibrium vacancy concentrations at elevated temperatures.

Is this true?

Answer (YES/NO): NO